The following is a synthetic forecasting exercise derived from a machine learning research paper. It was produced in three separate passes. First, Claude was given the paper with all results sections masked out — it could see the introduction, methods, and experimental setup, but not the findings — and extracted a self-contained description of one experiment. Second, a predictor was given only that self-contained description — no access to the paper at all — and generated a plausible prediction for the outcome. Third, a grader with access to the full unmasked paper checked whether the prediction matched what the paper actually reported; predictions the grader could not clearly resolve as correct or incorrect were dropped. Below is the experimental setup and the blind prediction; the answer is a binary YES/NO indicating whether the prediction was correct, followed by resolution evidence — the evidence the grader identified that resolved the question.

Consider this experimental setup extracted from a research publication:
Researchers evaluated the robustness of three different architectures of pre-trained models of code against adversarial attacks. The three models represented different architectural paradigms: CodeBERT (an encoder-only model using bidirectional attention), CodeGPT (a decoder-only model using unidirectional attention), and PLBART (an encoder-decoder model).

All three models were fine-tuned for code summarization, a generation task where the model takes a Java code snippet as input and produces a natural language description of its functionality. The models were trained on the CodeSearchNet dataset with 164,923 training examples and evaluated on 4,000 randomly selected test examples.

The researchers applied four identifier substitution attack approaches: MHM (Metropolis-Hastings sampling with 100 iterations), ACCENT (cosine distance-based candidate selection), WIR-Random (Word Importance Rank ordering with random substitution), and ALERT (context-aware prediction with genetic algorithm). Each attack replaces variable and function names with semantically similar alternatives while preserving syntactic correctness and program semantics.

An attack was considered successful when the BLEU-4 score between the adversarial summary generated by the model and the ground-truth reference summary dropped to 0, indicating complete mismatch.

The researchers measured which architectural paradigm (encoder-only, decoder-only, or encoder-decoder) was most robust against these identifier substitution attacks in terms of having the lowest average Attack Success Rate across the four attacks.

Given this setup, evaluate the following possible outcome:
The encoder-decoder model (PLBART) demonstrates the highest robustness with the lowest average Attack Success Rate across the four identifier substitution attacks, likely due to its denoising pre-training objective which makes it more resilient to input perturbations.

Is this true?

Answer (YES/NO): NO